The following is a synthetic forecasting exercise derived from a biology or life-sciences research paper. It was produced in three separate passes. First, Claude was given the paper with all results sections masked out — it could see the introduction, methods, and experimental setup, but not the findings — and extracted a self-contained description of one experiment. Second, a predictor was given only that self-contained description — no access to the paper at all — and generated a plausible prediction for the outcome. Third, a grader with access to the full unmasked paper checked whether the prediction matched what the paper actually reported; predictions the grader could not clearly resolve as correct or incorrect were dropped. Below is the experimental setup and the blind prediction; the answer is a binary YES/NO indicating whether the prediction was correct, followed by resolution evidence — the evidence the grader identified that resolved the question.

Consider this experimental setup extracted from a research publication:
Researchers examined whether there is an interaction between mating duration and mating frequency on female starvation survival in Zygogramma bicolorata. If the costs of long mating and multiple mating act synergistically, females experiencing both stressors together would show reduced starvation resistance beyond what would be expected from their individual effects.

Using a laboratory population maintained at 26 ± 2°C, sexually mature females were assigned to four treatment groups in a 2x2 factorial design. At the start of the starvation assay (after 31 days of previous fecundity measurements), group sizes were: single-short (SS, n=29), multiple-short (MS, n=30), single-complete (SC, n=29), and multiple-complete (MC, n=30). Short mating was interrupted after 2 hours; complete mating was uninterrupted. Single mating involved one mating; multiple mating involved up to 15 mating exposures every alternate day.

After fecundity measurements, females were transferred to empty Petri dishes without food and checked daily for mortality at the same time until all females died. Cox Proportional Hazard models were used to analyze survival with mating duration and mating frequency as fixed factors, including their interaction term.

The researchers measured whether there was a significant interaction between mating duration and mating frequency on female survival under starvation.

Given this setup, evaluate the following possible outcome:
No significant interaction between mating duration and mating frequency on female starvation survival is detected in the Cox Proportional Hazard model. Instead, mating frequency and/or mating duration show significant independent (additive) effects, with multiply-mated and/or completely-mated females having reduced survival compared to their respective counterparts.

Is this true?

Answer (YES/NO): YES